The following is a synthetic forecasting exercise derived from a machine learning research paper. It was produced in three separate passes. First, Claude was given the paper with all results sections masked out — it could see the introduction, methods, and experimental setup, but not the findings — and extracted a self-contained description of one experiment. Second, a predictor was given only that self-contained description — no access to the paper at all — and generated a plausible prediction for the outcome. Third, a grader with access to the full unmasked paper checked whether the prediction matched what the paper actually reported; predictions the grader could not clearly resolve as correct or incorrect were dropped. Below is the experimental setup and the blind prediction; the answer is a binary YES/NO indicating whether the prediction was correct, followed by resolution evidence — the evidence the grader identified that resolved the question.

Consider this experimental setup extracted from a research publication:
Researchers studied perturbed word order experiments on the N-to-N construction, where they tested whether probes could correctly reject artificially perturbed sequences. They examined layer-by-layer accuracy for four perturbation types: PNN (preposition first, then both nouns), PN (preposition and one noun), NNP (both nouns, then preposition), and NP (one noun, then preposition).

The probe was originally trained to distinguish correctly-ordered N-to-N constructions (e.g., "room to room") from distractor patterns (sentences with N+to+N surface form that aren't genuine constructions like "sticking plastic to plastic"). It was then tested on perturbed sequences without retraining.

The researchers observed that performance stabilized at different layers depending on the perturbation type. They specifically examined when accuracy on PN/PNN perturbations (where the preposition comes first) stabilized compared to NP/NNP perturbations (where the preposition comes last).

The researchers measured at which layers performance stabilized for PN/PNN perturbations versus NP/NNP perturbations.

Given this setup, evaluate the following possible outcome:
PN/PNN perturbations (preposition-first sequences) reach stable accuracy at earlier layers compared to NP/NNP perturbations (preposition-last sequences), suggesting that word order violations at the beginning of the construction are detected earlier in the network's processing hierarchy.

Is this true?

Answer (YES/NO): NO